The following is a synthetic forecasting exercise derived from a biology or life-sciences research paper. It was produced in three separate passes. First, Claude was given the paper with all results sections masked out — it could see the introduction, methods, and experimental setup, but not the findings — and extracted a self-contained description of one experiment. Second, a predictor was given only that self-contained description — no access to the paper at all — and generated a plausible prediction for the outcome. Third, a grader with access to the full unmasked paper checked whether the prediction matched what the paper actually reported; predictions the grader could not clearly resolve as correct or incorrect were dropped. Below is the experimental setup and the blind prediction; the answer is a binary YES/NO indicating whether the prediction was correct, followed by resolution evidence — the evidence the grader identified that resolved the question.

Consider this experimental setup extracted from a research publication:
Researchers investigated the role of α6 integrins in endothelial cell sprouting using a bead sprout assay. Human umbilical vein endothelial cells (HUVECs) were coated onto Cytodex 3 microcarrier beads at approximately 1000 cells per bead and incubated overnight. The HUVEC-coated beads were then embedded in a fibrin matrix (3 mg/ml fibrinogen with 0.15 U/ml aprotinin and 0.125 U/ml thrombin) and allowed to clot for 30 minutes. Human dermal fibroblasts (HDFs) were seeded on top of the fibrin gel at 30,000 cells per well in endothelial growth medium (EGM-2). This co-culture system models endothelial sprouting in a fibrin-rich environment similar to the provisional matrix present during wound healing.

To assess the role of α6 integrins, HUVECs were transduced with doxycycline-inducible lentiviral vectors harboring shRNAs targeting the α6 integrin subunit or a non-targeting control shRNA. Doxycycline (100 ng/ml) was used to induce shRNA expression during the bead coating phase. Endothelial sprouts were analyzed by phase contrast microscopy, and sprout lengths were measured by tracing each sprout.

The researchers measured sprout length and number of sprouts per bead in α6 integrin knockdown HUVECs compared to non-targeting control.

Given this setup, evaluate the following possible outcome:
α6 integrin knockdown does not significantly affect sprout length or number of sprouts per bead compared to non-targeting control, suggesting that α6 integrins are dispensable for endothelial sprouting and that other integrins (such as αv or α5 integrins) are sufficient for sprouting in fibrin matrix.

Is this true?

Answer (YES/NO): NO